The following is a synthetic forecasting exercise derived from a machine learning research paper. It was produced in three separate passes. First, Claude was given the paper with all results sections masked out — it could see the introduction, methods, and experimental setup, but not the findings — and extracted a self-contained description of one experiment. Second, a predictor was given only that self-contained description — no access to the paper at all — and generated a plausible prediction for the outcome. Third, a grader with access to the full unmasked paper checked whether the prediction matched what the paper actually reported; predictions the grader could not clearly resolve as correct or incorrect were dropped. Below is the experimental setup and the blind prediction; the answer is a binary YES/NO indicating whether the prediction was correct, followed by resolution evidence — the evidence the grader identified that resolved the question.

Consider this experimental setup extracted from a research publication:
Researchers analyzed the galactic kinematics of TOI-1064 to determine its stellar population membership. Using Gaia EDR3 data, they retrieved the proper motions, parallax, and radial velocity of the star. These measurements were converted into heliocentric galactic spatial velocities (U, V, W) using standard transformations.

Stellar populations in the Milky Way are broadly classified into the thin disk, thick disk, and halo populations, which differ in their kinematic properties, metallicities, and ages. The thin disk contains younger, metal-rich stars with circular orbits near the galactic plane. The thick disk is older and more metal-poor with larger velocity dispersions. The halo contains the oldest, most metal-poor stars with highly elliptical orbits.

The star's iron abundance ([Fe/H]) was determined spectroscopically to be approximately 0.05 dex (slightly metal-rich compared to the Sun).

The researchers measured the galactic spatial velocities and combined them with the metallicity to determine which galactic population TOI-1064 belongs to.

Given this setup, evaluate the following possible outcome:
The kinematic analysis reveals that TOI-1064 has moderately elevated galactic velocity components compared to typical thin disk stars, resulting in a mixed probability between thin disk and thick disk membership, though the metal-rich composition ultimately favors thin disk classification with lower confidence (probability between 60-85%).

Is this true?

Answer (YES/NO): NO